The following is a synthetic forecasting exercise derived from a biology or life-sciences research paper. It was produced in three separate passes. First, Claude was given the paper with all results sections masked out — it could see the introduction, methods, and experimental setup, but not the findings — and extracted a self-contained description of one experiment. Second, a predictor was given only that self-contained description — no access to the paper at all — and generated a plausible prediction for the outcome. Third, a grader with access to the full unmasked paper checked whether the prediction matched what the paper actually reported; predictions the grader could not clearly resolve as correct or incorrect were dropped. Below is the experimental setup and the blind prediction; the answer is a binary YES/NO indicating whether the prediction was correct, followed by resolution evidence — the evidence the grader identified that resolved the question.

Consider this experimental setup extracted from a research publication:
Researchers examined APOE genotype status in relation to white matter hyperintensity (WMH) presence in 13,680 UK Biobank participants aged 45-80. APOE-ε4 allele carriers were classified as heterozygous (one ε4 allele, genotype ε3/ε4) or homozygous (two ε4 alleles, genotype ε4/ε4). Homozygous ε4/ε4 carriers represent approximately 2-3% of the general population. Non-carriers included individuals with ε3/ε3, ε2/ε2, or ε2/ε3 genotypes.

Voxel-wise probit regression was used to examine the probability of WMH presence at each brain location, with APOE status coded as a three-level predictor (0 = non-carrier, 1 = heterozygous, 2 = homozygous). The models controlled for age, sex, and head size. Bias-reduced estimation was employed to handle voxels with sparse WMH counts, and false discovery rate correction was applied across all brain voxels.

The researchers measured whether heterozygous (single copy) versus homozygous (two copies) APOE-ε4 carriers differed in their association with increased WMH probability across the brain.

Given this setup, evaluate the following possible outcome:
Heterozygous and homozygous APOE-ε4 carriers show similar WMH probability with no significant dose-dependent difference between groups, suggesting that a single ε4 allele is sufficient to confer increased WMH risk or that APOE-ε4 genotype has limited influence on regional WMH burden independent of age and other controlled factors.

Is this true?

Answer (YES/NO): NO